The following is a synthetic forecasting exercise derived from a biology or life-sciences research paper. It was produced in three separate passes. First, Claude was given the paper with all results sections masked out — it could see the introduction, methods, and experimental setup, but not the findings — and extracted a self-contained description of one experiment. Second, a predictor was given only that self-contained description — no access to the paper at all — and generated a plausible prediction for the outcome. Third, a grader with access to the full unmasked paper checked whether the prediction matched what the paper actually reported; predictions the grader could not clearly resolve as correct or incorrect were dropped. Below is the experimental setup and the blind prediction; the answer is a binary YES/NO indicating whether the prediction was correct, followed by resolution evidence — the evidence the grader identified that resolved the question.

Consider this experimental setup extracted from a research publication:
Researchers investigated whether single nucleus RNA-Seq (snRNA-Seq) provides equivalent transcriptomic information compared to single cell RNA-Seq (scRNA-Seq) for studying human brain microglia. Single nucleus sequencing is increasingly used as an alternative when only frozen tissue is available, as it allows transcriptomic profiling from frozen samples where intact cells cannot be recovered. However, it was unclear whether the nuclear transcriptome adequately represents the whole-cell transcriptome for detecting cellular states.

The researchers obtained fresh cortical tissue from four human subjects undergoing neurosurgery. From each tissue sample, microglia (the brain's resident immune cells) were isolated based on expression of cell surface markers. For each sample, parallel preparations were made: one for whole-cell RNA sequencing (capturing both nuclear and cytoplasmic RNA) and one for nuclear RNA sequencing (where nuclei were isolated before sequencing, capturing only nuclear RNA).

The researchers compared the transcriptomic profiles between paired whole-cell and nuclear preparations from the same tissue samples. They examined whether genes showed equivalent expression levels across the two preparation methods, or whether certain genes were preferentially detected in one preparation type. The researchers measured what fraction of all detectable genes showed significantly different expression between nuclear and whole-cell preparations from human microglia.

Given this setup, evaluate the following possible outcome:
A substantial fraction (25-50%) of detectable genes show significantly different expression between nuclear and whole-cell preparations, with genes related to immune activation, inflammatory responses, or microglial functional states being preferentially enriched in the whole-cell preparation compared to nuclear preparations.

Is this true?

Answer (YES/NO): NO